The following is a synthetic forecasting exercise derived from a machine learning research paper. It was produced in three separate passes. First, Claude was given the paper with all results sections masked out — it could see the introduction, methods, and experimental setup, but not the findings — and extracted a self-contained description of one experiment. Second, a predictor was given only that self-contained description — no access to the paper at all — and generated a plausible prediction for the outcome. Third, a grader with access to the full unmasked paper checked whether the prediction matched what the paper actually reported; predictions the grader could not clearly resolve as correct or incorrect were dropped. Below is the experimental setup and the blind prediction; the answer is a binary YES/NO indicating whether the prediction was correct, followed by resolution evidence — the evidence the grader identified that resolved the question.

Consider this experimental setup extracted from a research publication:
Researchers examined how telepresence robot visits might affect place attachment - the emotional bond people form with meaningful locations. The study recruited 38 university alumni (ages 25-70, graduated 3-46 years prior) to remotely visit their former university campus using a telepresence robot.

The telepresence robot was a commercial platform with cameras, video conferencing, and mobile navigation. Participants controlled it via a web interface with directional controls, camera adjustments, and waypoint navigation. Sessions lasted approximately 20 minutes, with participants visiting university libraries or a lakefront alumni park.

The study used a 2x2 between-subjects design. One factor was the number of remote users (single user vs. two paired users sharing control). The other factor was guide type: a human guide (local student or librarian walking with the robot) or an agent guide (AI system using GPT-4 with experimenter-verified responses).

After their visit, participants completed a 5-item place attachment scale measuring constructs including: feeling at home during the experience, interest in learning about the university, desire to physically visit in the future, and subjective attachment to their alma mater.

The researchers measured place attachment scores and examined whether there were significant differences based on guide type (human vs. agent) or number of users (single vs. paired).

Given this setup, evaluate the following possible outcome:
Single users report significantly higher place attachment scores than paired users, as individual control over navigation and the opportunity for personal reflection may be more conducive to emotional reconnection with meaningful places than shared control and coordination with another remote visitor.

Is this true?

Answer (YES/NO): NO